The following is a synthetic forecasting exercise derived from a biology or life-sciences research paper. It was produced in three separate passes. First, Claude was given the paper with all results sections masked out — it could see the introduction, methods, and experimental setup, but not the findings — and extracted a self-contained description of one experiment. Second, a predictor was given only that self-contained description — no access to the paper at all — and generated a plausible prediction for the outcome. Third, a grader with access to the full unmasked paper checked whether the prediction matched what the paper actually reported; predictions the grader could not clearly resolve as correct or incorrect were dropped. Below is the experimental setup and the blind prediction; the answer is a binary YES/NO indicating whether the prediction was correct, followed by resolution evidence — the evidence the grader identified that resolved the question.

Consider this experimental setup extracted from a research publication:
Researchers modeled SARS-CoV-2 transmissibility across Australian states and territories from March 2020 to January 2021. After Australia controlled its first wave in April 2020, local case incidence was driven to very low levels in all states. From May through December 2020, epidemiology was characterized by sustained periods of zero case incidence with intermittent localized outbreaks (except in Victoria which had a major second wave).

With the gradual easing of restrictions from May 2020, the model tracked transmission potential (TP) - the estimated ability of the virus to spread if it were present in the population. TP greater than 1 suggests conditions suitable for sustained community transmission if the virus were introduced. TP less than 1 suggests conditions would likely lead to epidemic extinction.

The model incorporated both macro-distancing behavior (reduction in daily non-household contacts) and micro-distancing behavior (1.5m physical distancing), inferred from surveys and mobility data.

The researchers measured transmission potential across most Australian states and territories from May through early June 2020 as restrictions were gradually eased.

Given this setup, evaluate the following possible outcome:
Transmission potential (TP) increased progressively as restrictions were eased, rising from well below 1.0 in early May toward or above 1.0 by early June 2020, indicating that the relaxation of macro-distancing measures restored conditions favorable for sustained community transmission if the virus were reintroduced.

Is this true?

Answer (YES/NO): YES